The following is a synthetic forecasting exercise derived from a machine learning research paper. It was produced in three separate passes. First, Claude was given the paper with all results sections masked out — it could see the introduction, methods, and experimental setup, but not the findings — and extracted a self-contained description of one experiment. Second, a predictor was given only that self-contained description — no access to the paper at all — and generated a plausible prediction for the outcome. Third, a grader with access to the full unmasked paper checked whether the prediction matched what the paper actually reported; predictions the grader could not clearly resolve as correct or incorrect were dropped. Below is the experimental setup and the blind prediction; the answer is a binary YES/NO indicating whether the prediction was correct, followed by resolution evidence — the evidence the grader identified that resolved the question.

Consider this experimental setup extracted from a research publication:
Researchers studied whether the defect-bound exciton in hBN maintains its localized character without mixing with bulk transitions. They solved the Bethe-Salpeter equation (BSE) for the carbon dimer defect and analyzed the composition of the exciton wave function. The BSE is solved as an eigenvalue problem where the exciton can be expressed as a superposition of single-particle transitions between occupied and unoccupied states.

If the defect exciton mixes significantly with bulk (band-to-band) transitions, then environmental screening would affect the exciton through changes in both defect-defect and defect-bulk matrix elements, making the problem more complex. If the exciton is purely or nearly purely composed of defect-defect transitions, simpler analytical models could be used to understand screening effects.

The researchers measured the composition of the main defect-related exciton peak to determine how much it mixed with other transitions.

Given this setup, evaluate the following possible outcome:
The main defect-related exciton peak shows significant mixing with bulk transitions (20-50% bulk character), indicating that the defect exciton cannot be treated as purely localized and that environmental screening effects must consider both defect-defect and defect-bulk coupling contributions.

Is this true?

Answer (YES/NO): NO